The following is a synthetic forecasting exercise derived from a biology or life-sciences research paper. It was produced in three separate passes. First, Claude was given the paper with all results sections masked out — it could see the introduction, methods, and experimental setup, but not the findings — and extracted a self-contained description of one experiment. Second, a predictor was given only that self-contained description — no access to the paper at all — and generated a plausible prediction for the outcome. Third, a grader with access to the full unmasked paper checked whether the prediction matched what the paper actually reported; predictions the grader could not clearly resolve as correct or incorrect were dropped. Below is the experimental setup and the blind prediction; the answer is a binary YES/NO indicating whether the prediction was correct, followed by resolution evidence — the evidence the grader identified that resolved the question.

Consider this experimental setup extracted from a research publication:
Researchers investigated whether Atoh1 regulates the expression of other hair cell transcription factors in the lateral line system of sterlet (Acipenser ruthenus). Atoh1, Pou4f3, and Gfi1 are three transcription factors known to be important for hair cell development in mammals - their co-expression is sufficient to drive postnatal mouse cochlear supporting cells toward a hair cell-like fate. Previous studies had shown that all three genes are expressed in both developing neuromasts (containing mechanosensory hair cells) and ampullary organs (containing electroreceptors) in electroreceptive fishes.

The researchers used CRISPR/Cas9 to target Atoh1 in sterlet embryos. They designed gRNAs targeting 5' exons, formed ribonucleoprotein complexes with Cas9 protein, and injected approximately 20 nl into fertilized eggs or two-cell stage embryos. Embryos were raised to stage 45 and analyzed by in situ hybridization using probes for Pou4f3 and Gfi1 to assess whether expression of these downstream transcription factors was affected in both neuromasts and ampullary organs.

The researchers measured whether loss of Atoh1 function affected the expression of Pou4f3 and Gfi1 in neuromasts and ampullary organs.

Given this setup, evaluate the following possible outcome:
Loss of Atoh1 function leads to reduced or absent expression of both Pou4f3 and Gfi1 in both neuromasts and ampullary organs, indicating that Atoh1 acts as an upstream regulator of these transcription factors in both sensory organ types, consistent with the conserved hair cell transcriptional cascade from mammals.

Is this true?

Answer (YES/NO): YES